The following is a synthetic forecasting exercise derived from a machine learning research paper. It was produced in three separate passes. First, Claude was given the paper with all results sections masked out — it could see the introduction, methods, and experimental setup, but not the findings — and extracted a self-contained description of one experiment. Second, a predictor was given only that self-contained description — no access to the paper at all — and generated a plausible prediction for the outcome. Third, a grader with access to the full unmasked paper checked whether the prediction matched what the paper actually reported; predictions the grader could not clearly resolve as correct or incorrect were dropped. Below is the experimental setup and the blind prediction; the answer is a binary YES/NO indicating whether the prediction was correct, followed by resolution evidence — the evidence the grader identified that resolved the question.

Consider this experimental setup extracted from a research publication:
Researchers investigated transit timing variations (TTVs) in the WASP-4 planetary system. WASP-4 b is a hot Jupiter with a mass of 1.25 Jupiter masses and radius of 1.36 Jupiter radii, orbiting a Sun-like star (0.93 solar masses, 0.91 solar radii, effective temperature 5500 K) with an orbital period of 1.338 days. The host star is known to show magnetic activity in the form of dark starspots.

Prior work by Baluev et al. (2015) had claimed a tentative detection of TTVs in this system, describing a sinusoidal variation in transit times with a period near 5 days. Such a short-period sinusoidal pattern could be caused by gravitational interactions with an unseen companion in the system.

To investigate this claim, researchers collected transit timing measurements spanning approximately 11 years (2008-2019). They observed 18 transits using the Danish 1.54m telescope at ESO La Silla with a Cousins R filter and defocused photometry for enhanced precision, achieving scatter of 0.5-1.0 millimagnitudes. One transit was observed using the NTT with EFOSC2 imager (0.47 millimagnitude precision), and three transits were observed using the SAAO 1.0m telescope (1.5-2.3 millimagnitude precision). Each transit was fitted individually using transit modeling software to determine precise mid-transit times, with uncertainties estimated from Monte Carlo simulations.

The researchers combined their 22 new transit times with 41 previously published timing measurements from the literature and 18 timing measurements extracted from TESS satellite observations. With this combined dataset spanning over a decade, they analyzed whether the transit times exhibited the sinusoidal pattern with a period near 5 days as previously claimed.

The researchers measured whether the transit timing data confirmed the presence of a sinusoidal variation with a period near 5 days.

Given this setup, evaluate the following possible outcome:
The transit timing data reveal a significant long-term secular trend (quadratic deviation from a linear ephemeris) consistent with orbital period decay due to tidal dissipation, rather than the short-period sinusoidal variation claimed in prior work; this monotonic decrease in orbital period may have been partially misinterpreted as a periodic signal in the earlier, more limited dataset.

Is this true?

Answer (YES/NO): NO